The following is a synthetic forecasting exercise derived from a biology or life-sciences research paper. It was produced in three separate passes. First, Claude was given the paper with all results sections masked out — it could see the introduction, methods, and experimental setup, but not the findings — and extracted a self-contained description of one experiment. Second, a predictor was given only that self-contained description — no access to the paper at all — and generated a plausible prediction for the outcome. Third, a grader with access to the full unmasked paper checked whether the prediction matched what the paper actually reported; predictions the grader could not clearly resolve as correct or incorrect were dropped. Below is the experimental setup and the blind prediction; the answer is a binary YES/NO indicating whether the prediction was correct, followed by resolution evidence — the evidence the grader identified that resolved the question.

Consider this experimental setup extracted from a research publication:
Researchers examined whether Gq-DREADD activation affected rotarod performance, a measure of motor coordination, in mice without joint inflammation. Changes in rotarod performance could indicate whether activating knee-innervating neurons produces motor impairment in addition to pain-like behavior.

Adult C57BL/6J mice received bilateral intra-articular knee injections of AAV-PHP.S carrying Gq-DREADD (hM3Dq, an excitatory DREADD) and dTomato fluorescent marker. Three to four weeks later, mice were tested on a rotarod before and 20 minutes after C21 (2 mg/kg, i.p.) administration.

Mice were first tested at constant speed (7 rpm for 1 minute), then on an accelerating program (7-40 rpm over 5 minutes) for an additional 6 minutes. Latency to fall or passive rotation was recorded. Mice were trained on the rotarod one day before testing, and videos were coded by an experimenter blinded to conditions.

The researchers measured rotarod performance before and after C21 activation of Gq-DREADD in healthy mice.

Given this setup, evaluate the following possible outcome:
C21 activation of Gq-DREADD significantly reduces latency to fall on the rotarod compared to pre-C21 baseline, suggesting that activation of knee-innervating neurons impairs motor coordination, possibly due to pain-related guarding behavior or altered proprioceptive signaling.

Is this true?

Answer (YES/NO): NO